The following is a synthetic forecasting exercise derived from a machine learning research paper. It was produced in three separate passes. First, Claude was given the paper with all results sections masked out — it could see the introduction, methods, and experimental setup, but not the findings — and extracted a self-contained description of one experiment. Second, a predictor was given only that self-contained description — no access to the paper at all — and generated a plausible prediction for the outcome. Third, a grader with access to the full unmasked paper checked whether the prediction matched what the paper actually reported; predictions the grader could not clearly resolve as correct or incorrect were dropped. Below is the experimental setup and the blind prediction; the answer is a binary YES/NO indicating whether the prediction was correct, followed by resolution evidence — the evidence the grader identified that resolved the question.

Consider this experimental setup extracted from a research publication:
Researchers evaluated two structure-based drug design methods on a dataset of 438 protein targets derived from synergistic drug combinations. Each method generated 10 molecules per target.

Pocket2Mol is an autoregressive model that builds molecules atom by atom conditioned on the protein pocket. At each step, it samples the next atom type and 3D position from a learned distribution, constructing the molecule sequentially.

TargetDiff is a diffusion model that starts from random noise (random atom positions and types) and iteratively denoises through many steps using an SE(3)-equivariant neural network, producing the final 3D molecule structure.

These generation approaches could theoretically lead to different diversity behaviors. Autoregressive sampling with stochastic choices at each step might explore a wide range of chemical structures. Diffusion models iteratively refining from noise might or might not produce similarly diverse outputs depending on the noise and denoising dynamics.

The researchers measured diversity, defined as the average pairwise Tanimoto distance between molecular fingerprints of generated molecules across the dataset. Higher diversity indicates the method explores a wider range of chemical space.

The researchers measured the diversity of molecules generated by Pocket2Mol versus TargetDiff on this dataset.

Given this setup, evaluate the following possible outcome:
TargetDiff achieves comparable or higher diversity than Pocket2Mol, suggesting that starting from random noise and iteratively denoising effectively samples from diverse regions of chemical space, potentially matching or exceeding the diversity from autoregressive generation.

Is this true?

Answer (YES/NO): NO